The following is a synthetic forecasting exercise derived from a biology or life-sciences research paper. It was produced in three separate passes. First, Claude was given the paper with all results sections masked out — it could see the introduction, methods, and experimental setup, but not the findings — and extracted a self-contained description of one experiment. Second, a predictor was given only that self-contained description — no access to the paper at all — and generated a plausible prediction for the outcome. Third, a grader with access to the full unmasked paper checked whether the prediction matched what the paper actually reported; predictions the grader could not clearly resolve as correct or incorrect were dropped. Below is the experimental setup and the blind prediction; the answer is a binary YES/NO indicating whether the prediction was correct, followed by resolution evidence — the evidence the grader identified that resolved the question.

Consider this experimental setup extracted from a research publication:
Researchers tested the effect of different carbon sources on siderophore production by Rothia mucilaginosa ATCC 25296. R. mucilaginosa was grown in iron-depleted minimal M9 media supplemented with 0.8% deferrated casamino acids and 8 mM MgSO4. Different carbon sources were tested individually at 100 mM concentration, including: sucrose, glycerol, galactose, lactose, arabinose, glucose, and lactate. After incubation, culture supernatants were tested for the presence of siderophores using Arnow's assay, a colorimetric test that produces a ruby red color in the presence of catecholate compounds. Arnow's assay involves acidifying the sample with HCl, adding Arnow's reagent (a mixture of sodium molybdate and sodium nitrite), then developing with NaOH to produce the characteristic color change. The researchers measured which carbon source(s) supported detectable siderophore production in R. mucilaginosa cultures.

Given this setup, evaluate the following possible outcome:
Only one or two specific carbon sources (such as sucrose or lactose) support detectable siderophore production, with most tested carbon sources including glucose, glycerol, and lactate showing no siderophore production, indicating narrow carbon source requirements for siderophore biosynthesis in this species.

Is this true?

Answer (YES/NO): NO